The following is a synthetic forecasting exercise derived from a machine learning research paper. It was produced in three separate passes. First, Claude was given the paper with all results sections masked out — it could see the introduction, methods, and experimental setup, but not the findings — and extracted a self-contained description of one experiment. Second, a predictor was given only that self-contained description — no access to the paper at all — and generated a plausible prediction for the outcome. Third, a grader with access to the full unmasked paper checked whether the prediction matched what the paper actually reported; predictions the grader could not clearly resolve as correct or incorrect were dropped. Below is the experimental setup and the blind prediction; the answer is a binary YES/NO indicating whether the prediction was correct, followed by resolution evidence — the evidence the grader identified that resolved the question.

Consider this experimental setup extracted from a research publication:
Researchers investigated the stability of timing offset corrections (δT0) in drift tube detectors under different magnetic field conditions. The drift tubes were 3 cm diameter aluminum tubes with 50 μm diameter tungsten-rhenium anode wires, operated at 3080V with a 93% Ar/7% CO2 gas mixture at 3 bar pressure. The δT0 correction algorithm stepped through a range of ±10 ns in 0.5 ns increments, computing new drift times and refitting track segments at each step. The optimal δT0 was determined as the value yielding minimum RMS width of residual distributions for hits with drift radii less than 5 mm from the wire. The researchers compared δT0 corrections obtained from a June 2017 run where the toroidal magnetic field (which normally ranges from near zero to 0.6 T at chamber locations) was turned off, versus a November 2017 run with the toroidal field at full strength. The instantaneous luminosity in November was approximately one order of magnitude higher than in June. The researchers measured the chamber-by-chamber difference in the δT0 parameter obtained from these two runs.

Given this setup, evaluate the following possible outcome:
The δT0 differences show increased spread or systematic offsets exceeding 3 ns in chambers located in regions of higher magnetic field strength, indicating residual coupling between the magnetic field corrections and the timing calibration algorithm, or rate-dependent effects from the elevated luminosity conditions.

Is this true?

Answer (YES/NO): NO